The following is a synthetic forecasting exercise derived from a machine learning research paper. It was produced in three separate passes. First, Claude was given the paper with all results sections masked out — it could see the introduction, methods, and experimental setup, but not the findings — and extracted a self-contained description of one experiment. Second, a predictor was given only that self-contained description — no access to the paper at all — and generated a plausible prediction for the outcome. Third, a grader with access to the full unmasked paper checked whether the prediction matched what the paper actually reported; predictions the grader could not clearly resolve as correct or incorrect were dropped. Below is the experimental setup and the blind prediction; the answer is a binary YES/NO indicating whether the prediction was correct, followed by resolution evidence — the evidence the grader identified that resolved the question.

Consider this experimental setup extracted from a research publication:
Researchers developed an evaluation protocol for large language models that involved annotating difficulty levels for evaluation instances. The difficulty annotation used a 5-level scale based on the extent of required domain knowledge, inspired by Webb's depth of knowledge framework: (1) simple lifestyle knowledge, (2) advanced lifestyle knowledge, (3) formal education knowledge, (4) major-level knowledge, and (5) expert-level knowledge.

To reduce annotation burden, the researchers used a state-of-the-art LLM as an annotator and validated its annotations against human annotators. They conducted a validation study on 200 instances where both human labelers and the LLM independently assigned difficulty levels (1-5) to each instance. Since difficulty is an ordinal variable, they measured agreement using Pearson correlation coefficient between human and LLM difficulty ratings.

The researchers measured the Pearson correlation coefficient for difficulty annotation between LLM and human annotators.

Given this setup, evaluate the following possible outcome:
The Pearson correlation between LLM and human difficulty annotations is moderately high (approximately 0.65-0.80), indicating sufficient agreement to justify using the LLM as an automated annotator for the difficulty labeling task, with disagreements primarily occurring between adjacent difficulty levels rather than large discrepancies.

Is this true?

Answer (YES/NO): NO